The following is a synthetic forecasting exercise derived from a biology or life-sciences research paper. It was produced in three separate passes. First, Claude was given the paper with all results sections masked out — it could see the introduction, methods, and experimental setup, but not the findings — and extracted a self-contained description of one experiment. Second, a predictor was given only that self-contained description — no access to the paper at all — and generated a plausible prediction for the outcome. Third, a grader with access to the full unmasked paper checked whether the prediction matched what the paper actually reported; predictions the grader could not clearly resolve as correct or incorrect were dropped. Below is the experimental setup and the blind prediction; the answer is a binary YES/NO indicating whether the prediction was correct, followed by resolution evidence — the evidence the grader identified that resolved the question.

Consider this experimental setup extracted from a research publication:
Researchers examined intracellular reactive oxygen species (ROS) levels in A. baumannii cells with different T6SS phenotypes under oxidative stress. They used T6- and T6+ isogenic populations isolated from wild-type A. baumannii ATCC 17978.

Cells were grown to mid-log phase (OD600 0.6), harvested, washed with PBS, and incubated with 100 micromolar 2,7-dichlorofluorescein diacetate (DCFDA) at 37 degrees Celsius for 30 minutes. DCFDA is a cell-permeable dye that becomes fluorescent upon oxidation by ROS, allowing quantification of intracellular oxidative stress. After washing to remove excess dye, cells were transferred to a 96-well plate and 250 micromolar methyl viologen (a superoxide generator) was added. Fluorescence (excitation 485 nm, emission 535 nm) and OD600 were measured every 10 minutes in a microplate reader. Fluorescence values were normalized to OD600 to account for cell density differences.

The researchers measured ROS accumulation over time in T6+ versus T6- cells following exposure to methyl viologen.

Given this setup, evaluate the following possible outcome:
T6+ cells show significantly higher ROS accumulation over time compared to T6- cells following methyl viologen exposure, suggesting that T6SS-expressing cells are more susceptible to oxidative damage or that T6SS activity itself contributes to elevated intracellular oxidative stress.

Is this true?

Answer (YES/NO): YES